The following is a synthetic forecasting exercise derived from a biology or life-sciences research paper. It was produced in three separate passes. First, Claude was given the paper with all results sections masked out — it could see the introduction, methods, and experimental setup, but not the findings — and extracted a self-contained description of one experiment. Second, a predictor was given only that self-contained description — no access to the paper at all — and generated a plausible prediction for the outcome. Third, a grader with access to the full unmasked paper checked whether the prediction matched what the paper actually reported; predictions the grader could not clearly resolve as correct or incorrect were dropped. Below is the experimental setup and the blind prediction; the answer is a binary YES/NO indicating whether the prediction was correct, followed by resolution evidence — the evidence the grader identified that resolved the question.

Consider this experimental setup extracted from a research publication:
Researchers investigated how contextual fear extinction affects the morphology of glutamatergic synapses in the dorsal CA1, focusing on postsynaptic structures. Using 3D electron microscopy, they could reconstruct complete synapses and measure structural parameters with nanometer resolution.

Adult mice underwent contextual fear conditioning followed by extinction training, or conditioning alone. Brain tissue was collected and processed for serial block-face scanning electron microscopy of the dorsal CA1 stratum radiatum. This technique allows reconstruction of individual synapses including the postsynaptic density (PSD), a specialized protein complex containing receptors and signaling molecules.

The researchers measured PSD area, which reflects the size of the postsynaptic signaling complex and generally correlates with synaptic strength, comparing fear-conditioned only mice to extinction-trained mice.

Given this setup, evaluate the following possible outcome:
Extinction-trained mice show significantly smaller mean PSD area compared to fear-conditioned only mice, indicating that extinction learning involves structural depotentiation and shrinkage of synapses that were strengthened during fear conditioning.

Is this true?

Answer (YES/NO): NO